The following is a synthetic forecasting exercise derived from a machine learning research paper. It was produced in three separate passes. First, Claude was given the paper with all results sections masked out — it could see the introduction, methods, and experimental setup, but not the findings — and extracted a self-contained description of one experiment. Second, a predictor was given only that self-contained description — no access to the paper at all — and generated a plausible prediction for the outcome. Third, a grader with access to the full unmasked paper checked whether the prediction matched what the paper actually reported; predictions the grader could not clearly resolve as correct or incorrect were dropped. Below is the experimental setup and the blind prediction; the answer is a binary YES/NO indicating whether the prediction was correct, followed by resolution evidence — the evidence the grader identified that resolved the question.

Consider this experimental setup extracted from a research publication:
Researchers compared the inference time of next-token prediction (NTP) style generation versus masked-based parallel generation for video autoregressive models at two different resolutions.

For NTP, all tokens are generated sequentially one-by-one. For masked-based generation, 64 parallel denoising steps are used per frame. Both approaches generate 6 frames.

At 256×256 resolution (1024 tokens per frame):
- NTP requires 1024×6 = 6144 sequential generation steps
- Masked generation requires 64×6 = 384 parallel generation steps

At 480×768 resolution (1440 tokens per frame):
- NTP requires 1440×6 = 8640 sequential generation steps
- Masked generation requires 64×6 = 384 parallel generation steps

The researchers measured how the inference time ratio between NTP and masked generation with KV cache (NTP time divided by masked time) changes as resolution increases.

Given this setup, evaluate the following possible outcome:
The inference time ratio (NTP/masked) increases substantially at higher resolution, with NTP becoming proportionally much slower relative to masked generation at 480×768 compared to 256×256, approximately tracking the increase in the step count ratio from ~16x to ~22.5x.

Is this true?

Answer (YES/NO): NO